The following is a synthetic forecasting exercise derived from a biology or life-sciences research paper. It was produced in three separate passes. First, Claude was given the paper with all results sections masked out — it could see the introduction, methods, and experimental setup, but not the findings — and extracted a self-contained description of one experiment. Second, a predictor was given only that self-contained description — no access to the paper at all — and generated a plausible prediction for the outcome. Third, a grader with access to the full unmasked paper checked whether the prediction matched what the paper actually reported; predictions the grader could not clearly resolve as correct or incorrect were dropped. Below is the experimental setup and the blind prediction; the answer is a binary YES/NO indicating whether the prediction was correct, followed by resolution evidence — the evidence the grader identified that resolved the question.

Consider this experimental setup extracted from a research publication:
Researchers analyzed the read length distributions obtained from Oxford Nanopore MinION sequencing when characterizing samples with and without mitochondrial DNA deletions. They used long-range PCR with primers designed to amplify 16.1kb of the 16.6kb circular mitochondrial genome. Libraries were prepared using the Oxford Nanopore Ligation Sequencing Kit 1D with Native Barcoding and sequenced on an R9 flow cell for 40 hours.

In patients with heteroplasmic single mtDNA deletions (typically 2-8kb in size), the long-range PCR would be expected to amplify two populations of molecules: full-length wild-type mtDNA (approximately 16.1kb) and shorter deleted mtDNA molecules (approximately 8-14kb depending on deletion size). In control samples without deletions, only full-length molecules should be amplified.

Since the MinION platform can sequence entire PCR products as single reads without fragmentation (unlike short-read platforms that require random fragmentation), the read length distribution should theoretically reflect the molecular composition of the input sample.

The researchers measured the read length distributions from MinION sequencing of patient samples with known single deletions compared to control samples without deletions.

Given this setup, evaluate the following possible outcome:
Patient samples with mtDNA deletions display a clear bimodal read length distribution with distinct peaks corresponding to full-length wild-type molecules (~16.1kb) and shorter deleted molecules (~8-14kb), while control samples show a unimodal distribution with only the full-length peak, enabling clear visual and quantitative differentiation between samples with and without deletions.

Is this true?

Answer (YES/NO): NO